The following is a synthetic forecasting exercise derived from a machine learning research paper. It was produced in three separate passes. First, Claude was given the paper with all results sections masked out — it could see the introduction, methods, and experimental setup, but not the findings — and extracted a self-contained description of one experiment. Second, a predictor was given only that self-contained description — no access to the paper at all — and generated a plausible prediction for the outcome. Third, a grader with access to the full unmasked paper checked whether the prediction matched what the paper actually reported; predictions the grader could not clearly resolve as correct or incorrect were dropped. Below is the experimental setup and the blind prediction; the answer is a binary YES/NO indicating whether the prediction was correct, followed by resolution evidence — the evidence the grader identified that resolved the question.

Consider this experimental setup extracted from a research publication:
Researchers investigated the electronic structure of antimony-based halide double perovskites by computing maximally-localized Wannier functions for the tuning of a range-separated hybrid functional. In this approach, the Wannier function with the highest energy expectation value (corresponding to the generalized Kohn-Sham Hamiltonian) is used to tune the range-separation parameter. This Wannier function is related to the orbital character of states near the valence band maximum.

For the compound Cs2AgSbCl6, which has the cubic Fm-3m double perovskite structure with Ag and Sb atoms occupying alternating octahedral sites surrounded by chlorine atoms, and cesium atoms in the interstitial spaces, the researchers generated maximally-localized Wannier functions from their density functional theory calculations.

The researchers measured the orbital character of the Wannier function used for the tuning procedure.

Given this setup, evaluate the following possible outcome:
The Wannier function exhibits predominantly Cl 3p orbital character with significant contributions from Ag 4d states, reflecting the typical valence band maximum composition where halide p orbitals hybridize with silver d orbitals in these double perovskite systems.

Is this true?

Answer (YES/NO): NO